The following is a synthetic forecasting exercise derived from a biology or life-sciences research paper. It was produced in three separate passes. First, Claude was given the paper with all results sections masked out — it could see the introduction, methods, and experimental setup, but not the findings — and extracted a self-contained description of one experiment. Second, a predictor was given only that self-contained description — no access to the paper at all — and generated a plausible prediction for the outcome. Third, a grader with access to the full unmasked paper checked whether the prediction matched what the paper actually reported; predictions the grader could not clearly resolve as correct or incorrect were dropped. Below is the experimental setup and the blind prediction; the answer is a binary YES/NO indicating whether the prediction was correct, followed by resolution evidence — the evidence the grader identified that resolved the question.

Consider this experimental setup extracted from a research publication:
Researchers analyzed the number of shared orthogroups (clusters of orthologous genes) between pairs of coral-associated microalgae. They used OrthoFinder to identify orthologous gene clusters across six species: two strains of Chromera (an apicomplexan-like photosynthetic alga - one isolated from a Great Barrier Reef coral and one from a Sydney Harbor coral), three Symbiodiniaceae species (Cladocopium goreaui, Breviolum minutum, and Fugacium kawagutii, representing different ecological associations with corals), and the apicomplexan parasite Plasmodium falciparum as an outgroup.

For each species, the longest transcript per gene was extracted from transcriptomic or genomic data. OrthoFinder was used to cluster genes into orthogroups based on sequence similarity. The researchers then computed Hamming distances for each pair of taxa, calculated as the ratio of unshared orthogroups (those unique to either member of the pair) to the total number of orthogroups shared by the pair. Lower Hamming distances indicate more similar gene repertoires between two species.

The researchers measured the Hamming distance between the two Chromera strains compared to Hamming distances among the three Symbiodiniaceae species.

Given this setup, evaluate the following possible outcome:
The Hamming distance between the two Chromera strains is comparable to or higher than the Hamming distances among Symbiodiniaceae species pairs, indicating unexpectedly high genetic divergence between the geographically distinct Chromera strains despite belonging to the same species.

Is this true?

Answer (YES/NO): NO